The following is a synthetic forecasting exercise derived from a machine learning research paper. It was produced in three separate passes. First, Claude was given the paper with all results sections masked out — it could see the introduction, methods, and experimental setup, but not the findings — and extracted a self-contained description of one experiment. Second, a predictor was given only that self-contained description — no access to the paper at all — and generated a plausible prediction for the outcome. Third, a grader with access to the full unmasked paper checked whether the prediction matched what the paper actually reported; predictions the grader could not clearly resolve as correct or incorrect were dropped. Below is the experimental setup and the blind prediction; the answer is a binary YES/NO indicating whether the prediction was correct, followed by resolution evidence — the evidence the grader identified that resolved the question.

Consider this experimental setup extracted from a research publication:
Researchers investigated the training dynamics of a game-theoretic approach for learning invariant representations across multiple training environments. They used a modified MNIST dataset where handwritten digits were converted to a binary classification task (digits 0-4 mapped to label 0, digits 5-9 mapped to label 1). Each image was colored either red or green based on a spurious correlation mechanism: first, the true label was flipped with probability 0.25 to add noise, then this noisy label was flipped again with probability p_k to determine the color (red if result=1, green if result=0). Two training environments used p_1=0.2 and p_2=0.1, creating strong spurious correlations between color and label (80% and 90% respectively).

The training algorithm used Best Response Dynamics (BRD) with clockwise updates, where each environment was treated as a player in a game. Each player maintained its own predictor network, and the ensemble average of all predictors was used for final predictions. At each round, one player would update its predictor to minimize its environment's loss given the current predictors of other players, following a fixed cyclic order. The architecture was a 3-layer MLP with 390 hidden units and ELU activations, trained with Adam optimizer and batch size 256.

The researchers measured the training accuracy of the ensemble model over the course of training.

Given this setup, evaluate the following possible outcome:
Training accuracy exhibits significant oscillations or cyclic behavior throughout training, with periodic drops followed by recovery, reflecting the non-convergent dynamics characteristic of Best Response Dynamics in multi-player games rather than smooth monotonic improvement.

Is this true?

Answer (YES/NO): NO